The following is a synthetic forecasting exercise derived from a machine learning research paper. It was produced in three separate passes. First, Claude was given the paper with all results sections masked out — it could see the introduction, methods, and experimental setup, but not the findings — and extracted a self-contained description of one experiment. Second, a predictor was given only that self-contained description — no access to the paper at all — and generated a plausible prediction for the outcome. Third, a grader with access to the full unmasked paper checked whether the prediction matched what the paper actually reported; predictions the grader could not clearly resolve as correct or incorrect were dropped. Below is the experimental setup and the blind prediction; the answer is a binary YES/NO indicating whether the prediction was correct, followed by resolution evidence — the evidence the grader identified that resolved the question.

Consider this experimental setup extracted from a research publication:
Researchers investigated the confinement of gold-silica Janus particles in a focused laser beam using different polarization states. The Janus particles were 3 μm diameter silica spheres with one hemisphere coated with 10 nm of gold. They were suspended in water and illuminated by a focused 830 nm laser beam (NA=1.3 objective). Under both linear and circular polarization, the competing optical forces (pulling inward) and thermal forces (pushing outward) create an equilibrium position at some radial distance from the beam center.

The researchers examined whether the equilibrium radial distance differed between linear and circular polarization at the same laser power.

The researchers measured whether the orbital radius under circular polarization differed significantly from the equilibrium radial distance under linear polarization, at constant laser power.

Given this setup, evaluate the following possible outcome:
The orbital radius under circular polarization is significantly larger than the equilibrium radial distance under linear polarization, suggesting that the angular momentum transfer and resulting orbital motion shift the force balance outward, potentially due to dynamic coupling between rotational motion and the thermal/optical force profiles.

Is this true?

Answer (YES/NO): NO